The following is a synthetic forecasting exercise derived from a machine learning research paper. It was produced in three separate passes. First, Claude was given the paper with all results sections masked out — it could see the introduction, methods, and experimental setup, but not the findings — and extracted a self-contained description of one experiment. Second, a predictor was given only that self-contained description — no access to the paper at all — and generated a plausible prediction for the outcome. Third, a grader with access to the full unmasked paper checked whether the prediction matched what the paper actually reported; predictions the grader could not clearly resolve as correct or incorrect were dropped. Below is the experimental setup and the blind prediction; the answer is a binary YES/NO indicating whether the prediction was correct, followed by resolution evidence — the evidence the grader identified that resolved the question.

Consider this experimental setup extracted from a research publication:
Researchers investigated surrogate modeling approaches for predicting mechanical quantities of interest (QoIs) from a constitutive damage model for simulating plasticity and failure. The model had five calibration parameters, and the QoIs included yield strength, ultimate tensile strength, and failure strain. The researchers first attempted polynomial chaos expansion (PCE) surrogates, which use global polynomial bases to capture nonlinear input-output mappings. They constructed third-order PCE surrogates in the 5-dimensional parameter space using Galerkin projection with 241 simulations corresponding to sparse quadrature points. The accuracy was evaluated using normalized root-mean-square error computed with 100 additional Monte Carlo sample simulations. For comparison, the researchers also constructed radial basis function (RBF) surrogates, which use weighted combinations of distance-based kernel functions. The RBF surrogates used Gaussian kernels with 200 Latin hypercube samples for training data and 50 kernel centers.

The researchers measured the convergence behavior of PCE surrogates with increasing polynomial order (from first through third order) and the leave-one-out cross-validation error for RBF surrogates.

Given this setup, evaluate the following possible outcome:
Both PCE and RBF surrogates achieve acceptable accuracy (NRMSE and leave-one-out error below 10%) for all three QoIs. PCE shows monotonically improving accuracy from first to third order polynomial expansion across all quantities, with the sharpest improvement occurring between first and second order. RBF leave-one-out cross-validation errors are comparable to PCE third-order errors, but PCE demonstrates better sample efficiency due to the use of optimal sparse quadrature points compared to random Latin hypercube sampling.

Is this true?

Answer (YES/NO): NO